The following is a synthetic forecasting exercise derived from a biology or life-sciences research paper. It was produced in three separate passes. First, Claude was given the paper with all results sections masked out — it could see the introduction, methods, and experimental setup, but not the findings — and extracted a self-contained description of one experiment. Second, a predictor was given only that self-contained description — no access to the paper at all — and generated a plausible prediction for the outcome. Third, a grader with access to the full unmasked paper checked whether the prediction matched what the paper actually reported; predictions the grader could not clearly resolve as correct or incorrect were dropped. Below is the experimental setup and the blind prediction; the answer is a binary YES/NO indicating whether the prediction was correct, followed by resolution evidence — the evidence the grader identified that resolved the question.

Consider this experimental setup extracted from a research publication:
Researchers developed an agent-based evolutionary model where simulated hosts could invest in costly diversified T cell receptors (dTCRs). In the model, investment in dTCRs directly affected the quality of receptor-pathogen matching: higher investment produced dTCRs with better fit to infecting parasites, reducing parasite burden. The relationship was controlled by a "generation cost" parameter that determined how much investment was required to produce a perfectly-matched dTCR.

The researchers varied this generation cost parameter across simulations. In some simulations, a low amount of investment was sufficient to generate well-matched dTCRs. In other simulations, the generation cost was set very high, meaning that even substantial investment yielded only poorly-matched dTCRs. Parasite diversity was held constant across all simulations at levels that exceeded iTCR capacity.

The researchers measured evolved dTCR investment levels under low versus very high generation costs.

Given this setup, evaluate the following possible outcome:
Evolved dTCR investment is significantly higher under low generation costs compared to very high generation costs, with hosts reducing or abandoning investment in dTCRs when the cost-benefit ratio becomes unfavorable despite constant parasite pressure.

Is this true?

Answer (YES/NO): YES